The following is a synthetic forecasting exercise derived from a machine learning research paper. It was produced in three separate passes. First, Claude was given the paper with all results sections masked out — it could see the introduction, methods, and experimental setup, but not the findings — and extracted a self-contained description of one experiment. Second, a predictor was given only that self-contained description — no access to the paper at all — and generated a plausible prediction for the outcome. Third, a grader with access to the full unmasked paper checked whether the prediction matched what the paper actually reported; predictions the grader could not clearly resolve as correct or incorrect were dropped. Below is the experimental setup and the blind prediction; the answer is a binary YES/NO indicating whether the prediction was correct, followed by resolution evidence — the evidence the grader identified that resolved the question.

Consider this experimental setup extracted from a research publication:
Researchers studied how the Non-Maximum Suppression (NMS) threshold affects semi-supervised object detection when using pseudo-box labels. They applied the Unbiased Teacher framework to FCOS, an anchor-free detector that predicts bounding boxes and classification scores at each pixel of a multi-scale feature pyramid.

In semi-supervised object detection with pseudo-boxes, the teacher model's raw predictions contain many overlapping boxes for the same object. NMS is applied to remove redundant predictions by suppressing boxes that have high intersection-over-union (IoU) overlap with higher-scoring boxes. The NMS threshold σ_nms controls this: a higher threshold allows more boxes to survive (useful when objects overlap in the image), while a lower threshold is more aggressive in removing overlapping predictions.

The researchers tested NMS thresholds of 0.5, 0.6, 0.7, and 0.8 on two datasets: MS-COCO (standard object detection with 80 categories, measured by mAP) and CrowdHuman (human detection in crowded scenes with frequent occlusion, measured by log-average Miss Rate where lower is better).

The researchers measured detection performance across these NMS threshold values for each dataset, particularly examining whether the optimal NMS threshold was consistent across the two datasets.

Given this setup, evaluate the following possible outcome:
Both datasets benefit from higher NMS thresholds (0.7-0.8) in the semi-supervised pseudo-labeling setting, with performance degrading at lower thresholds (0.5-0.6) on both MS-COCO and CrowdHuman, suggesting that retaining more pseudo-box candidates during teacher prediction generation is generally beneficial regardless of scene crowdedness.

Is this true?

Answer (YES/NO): NO